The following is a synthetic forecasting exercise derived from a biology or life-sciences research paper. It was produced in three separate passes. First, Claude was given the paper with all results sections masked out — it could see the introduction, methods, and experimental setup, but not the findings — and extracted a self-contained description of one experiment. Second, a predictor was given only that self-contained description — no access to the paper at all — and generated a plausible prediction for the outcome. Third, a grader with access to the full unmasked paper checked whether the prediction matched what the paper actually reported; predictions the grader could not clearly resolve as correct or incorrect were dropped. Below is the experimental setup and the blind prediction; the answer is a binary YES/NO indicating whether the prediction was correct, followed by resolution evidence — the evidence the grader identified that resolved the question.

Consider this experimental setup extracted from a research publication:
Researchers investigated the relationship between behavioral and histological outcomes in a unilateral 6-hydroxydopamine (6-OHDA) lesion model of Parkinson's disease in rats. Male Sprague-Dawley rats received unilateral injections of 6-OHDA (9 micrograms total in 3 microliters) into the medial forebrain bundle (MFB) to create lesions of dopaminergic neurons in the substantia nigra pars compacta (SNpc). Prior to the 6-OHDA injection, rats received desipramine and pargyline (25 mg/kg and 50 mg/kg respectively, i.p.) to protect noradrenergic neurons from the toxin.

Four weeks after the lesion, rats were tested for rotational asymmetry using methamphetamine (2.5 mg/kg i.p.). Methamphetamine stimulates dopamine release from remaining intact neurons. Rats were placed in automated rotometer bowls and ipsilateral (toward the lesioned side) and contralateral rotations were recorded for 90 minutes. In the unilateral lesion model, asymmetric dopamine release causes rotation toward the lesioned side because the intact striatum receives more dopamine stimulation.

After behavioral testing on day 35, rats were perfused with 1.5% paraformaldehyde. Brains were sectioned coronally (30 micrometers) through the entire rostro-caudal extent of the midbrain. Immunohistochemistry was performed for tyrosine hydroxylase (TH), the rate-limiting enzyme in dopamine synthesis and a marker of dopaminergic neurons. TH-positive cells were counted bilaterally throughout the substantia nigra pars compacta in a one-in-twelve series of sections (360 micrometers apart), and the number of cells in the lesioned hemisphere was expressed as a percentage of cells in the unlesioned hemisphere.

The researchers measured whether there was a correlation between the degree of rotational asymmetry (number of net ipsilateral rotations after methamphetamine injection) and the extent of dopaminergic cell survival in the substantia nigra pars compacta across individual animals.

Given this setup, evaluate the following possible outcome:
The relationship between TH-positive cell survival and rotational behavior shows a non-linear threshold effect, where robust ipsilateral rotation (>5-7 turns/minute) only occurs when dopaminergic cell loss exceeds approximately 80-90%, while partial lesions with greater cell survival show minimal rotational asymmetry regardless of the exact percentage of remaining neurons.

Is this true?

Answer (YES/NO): NO